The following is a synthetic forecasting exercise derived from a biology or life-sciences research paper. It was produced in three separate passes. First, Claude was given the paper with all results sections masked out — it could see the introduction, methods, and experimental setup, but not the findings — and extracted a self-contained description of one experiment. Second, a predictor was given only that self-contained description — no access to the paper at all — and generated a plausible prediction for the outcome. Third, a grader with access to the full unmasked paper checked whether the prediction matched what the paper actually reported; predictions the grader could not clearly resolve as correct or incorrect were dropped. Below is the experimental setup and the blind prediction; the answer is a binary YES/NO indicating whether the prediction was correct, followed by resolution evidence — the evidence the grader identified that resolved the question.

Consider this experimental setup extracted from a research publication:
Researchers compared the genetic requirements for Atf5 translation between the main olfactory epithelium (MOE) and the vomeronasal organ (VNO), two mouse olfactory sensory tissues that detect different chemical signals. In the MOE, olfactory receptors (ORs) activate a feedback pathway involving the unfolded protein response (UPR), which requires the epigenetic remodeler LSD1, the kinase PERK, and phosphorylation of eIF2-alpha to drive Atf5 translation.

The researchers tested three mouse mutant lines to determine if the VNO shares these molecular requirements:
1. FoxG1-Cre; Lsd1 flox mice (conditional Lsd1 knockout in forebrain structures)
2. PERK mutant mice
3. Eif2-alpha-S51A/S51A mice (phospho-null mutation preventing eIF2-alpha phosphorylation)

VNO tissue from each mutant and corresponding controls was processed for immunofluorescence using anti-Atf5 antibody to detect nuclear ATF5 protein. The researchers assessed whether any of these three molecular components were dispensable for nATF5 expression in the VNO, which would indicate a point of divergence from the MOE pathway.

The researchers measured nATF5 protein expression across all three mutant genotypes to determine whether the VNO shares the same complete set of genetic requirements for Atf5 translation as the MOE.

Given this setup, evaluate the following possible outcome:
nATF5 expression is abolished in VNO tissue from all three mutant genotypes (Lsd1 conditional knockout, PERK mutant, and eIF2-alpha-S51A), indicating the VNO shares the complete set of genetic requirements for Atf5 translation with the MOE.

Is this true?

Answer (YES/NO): YES